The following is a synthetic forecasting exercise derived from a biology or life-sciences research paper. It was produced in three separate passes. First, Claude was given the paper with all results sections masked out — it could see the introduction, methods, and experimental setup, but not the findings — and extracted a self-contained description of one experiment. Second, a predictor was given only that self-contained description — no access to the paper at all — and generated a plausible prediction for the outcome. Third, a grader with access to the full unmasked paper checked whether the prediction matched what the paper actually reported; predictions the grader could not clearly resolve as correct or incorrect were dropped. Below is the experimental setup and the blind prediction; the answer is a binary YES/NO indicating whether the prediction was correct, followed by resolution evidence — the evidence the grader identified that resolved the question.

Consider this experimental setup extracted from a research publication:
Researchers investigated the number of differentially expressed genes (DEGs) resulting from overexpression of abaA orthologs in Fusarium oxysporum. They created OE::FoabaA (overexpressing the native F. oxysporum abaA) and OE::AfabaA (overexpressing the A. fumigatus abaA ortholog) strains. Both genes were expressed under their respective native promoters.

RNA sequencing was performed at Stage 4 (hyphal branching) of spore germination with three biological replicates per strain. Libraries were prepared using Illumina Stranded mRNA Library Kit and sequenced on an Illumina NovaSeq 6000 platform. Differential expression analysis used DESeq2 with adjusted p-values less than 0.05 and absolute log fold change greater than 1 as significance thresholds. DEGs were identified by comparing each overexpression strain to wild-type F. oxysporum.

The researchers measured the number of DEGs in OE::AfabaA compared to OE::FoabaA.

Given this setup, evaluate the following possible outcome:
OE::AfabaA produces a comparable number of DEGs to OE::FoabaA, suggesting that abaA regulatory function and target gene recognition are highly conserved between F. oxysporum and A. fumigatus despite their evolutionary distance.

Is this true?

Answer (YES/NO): NO